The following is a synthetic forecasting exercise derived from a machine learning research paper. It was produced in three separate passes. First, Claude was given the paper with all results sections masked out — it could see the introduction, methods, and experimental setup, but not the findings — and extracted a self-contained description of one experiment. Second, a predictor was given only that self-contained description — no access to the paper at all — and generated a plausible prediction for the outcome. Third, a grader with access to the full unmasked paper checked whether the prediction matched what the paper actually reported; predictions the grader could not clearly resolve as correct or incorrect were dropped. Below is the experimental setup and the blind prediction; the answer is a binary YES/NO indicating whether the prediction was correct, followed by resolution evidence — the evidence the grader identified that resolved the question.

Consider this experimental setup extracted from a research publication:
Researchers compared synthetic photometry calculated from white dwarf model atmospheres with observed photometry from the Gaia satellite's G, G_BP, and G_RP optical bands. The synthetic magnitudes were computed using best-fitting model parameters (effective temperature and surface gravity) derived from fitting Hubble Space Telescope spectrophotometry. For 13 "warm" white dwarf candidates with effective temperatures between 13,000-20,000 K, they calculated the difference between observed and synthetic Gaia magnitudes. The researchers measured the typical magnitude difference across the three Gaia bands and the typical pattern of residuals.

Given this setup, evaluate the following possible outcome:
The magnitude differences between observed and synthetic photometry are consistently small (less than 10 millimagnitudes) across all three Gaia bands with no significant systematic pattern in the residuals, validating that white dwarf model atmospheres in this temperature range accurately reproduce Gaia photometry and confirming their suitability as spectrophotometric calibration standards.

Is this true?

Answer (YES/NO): NO